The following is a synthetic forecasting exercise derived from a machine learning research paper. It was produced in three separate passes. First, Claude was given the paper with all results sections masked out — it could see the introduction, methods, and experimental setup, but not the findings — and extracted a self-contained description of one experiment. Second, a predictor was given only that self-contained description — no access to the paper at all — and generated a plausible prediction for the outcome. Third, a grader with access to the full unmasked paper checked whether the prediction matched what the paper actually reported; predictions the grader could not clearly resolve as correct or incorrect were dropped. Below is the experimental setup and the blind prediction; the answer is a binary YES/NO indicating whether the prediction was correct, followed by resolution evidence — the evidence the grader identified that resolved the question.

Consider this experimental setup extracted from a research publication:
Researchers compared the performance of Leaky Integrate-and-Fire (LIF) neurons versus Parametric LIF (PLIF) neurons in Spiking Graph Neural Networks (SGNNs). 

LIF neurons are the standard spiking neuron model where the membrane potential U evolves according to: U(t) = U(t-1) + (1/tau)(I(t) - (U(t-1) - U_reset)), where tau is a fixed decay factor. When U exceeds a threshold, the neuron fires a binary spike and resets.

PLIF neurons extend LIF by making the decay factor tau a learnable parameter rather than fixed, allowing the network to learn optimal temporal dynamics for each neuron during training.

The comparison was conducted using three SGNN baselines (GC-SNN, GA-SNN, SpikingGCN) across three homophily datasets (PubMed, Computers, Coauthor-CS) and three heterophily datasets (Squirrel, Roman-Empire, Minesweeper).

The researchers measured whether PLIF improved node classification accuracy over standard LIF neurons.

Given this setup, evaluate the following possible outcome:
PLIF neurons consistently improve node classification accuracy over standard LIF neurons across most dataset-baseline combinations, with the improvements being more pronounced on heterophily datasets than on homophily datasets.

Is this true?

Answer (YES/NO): NO